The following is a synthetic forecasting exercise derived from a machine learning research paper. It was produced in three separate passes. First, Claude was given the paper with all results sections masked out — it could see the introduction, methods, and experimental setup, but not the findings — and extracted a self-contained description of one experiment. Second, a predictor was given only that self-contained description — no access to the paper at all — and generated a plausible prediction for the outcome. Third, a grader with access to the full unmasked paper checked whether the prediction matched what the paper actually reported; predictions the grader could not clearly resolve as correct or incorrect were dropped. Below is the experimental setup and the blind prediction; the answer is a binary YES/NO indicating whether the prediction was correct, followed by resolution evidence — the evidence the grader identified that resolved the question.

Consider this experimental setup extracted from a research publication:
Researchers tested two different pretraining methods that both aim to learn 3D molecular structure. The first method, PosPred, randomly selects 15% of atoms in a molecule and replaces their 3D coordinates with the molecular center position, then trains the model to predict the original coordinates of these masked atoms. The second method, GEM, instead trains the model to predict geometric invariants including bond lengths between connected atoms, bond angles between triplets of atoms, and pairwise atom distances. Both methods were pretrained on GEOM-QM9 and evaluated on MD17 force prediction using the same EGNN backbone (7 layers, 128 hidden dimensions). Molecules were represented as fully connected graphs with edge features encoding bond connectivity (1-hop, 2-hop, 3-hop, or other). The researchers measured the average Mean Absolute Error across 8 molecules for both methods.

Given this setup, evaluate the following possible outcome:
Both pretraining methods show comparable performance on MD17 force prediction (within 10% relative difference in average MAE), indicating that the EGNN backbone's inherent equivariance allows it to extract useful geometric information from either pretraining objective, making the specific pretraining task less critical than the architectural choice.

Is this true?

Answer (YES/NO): NO